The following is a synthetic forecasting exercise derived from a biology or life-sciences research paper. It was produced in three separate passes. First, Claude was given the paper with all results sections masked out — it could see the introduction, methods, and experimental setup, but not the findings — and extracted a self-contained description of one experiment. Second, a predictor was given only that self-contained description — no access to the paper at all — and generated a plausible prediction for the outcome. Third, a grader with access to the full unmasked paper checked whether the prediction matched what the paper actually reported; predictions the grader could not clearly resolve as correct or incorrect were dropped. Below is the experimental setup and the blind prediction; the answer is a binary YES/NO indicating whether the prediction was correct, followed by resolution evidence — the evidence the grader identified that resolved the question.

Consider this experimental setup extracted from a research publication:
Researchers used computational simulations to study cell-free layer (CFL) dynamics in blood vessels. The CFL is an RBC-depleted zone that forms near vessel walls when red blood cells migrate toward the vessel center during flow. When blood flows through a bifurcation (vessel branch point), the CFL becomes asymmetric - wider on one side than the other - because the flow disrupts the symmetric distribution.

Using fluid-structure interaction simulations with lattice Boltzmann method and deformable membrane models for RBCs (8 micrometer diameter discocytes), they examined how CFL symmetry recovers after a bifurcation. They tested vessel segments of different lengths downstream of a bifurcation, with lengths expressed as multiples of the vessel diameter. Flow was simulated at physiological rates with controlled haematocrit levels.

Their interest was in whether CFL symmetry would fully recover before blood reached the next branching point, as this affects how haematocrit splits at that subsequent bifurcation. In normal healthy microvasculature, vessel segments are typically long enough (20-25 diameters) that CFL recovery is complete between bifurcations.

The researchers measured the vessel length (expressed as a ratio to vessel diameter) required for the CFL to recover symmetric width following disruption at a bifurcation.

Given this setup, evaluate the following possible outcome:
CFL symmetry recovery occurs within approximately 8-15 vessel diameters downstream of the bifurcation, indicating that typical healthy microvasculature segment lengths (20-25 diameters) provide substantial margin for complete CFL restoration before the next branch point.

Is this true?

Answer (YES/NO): NO